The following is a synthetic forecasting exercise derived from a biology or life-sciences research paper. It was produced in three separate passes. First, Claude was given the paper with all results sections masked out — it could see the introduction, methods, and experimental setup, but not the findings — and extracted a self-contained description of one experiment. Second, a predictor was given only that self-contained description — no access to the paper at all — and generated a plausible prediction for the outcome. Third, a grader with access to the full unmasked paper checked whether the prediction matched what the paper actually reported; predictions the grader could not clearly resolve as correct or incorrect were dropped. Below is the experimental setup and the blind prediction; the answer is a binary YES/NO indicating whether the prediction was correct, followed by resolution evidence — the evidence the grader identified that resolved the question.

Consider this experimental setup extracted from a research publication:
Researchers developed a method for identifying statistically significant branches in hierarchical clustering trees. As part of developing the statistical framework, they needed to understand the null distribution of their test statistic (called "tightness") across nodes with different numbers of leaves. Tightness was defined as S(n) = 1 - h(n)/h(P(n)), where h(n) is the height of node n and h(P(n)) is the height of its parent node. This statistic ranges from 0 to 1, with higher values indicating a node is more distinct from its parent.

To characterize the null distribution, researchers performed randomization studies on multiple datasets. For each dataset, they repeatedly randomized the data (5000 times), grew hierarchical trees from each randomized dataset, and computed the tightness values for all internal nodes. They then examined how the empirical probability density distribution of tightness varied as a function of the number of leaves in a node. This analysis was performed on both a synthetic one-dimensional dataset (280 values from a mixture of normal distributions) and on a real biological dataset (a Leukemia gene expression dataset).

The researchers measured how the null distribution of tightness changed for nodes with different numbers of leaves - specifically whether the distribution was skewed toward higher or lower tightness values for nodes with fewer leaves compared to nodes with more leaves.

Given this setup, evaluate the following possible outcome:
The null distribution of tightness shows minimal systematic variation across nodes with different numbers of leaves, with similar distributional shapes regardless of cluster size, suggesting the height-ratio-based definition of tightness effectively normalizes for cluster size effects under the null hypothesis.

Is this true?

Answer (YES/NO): NO